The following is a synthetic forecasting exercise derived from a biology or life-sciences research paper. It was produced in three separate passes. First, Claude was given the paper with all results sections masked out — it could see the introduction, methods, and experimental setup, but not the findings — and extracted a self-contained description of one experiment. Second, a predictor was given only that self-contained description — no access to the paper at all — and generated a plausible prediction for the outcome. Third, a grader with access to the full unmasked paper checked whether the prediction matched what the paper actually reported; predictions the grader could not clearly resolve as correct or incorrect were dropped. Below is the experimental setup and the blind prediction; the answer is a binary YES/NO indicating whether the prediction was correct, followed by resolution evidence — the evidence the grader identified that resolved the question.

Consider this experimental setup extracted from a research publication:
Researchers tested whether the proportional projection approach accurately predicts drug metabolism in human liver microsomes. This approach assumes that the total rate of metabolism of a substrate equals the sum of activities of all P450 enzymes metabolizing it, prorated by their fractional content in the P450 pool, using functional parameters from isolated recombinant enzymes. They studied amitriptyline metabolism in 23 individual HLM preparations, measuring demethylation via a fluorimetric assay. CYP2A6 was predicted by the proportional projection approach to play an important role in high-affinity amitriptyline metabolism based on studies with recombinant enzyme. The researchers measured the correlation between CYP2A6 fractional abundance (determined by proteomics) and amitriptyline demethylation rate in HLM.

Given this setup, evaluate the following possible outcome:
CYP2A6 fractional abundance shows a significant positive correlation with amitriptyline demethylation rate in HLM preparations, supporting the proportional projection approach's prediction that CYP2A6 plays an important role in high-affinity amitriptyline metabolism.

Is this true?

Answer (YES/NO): NO